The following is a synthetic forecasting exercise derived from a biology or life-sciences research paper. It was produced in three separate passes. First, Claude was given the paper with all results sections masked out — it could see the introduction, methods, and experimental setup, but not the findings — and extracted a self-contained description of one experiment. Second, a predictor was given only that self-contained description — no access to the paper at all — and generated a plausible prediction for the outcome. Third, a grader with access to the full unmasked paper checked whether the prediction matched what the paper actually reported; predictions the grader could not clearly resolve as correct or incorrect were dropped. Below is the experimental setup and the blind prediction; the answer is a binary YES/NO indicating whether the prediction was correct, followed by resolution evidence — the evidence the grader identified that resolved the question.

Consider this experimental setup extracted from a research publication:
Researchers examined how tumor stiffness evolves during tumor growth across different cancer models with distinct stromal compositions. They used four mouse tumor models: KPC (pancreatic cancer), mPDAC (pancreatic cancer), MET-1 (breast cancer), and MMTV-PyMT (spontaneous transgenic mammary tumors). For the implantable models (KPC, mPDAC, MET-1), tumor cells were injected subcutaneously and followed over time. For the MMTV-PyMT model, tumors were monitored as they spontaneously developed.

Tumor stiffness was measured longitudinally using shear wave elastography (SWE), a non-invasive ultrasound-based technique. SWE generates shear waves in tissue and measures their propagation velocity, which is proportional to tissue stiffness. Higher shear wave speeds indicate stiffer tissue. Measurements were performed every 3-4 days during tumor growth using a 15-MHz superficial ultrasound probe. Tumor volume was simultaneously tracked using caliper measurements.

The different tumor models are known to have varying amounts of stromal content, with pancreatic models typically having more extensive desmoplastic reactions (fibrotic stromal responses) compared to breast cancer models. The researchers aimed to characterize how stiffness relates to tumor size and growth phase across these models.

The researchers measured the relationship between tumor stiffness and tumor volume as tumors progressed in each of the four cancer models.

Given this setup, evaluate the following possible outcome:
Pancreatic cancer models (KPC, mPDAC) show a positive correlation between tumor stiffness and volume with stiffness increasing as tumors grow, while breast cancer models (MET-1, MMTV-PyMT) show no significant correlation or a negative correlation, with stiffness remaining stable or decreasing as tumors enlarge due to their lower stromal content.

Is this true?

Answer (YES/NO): NO